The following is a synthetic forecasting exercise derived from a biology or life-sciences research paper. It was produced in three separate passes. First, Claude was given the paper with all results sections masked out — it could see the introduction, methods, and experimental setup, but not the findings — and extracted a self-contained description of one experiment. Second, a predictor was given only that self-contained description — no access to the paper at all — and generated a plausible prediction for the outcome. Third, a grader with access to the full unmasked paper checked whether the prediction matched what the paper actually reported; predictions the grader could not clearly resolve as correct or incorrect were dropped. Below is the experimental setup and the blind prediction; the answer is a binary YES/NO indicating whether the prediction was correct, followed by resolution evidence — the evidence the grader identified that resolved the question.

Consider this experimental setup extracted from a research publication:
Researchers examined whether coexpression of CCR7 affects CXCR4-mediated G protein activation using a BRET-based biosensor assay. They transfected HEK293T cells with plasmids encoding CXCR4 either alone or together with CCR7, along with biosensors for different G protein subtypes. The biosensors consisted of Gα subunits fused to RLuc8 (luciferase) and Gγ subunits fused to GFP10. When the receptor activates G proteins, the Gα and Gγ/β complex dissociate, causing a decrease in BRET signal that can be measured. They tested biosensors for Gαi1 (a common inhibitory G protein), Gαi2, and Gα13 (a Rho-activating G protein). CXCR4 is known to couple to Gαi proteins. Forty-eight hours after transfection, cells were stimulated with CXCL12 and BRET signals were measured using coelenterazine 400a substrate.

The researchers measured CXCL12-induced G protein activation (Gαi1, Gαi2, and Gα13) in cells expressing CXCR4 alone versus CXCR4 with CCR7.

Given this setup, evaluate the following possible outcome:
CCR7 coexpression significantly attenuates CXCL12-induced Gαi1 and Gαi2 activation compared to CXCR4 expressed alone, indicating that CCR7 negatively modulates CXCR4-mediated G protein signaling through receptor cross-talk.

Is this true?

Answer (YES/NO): YES